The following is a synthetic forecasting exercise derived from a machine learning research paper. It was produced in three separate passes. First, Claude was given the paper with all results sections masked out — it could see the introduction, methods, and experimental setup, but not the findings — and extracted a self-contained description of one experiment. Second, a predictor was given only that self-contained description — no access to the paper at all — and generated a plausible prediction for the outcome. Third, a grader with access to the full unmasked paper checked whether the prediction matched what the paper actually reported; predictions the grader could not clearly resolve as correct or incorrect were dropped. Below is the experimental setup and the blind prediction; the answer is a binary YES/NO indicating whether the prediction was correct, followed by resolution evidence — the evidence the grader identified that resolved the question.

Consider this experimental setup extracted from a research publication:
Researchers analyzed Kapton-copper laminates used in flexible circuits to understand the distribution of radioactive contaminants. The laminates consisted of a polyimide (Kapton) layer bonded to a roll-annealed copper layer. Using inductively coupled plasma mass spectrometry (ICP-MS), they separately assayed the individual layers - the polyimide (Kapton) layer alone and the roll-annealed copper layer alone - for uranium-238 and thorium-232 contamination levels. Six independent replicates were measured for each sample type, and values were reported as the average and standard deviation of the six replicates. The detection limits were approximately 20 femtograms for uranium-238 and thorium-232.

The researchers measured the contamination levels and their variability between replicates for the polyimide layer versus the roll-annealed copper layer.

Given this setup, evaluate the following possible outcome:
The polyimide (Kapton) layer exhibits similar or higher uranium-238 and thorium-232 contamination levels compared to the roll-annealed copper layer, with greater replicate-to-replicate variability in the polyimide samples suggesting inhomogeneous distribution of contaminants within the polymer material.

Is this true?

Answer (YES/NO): NO